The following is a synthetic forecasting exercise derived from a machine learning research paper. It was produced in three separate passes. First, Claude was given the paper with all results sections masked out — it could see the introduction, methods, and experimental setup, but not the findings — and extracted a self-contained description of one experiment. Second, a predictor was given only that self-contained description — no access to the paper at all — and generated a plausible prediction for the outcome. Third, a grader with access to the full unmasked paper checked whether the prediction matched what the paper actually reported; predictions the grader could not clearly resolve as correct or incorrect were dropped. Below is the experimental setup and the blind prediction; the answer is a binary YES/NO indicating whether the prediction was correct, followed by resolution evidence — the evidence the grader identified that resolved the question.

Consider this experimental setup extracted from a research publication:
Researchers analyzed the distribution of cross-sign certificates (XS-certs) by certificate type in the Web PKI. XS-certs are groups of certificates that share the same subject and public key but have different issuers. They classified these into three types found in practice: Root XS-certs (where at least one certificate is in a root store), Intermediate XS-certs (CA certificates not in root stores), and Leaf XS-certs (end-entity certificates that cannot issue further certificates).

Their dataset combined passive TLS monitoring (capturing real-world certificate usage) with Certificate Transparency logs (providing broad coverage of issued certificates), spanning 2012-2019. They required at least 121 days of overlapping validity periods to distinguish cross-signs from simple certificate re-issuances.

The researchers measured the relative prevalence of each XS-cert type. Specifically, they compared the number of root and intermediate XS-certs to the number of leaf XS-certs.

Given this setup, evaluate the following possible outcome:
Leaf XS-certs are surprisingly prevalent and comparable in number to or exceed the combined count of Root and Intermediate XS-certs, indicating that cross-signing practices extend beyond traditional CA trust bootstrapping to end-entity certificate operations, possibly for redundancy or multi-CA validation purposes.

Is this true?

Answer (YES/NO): YES